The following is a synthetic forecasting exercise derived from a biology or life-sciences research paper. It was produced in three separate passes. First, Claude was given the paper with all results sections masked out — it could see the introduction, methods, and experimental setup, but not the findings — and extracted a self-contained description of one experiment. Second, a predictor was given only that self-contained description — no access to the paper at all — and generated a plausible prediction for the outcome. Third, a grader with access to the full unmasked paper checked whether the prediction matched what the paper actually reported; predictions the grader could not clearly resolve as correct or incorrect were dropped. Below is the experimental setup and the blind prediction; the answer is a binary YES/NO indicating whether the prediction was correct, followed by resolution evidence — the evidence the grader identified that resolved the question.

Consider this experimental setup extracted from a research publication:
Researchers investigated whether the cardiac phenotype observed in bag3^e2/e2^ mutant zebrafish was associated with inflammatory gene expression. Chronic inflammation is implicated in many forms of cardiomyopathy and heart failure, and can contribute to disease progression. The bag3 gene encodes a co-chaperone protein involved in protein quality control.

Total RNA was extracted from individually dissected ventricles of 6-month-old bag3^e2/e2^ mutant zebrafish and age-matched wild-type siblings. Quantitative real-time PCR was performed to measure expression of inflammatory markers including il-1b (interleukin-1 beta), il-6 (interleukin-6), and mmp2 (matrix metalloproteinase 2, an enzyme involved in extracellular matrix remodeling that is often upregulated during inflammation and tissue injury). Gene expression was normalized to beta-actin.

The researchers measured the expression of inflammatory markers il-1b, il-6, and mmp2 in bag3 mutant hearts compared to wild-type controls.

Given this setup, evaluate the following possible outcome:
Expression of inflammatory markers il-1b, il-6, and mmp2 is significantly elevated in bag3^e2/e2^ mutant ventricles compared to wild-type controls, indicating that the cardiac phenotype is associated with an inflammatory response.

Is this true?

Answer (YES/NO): YES